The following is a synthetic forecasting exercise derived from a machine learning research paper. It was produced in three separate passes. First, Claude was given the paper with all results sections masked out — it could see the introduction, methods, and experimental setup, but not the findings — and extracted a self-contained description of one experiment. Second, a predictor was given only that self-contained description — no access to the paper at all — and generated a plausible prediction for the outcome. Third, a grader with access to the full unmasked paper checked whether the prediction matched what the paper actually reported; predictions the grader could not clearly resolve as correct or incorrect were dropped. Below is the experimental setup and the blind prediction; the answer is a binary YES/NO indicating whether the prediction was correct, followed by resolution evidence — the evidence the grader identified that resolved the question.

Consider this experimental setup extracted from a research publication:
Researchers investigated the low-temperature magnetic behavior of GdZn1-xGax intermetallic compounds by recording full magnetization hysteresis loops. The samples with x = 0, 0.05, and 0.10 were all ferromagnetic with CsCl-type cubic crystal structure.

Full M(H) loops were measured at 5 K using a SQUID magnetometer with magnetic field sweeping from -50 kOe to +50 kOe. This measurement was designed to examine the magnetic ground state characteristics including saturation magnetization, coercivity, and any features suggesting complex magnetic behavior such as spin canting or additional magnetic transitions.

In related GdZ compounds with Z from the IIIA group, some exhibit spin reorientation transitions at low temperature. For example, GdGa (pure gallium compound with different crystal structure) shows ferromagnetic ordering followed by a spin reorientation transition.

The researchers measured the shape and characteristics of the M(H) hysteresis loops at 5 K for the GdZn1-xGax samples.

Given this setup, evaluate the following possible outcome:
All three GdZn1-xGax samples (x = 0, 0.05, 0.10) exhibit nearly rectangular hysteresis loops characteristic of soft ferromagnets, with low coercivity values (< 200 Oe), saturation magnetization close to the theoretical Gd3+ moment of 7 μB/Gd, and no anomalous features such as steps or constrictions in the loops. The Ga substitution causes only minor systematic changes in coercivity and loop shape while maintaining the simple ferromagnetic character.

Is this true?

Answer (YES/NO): NO